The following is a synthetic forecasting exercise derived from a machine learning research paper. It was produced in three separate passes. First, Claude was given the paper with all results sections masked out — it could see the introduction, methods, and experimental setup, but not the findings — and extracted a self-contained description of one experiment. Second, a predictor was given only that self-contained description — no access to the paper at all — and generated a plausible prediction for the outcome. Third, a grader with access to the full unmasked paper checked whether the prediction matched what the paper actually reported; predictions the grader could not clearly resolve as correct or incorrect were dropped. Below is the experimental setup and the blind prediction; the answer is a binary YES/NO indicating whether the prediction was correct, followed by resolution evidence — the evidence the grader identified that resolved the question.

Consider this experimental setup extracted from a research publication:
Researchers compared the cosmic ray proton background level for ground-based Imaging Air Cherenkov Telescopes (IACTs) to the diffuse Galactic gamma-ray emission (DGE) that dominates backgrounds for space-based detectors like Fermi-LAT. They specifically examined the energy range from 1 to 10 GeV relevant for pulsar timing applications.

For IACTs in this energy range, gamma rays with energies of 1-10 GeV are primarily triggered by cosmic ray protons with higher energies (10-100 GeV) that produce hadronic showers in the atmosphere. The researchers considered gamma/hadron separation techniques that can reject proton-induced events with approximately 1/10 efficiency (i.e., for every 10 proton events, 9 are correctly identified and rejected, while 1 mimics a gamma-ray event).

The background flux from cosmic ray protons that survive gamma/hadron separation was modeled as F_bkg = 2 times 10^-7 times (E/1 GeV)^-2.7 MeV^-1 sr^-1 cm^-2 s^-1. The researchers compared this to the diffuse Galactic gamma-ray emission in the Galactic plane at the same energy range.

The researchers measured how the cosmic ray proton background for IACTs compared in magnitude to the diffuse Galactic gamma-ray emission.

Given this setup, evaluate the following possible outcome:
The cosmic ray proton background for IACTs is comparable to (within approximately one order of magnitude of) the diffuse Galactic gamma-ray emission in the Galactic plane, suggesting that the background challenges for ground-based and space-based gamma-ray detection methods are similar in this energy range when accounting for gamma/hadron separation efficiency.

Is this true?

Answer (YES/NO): NO